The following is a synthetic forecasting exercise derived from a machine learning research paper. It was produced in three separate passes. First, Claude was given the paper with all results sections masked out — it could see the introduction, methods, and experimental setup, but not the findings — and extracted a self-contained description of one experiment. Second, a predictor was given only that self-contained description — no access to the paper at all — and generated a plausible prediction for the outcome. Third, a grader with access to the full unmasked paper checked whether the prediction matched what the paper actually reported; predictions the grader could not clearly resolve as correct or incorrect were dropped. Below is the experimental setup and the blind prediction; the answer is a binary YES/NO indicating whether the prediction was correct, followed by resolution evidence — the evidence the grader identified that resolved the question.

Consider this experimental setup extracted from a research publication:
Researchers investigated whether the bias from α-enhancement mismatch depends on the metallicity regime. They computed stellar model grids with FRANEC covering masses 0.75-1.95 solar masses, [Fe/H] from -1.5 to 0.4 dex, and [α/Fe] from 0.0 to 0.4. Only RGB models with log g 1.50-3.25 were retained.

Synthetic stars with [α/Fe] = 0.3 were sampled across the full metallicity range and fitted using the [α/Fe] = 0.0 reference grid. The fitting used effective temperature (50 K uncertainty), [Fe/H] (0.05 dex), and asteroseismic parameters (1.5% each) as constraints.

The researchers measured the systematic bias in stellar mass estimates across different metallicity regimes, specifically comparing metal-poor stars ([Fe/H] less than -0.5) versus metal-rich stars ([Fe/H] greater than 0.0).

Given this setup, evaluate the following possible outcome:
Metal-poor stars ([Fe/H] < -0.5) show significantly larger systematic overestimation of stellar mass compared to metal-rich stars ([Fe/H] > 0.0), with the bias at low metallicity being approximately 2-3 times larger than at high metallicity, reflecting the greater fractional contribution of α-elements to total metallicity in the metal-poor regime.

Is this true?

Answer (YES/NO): NO